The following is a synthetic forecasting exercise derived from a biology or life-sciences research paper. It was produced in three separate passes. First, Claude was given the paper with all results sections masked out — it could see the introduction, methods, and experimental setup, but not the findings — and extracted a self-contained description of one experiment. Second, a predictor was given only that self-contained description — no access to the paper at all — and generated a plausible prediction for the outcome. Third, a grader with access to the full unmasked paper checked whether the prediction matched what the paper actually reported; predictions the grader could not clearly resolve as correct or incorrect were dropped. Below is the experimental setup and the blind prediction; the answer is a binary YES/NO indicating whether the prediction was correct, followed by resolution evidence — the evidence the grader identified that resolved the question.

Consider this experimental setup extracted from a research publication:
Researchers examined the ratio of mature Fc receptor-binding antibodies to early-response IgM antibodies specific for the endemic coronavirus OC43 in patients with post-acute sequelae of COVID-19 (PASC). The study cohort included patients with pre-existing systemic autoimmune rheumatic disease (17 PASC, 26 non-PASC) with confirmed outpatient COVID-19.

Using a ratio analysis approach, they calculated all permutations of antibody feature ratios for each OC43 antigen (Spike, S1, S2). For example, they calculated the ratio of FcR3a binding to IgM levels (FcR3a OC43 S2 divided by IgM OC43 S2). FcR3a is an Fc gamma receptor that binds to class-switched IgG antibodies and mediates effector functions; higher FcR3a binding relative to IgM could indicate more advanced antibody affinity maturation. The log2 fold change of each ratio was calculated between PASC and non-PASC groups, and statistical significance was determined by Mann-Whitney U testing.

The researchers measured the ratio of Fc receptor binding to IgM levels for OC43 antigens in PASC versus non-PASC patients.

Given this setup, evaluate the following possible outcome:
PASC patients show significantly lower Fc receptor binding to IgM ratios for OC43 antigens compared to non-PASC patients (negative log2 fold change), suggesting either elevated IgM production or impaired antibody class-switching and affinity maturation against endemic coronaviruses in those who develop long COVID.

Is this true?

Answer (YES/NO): NO